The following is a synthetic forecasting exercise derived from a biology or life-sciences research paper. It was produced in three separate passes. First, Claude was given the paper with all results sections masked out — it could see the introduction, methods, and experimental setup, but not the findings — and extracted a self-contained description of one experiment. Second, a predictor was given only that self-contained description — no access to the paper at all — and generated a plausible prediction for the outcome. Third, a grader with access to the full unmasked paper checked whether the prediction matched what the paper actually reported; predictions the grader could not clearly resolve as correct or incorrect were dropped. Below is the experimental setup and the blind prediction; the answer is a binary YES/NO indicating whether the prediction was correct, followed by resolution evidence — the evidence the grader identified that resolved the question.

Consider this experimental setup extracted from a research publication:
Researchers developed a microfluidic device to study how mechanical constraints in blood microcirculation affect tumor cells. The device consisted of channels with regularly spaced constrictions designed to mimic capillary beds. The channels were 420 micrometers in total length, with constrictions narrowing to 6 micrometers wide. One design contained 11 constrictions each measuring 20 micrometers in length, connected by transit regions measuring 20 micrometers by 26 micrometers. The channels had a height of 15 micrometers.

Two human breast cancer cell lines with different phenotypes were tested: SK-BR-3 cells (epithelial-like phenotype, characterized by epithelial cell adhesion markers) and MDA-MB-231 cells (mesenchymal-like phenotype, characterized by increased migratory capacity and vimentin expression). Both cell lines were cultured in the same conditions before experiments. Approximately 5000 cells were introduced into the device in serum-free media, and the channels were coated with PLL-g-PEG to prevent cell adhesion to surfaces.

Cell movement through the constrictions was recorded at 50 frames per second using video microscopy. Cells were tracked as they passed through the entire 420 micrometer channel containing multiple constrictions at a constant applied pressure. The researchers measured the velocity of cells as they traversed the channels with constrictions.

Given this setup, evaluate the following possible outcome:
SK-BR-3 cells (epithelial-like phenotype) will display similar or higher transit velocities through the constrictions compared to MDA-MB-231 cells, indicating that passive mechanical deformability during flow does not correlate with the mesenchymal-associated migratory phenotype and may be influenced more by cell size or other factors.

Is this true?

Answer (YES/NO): NO